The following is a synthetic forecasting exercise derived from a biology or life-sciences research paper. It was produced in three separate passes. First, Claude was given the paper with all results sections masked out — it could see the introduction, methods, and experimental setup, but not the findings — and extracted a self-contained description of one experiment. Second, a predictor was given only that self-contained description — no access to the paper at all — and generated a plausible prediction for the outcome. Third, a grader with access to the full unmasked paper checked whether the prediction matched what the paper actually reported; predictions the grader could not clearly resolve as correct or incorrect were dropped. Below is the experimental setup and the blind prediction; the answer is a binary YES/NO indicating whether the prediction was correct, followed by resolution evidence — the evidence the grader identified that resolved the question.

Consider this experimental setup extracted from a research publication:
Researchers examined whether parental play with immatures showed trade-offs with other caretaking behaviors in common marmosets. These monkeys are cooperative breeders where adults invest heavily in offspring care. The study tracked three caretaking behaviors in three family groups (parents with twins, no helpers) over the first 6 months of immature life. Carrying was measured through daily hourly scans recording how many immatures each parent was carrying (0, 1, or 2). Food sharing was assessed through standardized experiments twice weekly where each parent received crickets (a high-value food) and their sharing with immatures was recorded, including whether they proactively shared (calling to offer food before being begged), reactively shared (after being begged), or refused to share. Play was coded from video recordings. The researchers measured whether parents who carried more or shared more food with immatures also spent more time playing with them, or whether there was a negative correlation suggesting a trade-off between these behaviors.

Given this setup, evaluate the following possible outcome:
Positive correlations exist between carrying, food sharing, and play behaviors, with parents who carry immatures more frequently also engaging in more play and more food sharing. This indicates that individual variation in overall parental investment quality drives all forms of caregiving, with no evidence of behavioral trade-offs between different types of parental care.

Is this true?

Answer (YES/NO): NO